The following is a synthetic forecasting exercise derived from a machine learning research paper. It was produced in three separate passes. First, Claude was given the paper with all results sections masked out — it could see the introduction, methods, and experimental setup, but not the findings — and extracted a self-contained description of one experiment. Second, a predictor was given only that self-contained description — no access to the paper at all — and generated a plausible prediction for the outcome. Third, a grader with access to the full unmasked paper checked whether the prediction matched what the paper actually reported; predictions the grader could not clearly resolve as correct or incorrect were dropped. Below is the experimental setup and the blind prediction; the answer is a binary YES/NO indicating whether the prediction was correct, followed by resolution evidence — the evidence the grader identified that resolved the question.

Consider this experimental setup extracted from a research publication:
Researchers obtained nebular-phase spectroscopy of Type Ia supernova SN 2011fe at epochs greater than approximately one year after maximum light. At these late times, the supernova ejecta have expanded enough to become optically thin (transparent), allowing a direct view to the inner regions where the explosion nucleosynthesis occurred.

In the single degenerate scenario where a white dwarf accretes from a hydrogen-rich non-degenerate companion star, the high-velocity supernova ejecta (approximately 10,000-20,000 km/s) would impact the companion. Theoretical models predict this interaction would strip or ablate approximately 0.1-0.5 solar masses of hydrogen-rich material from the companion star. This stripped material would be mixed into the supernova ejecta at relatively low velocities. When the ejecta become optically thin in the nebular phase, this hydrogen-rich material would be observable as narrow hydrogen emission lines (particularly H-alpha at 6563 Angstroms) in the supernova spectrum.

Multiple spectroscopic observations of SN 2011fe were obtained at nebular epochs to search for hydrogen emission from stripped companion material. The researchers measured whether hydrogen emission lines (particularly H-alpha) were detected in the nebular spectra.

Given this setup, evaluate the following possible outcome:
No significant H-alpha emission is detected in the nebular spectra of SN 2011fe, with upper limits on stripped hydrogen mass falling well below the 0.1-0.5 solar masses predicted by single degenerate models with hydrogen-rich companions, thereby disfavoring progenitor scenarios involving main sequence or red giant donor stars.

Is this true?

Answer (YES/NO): YES